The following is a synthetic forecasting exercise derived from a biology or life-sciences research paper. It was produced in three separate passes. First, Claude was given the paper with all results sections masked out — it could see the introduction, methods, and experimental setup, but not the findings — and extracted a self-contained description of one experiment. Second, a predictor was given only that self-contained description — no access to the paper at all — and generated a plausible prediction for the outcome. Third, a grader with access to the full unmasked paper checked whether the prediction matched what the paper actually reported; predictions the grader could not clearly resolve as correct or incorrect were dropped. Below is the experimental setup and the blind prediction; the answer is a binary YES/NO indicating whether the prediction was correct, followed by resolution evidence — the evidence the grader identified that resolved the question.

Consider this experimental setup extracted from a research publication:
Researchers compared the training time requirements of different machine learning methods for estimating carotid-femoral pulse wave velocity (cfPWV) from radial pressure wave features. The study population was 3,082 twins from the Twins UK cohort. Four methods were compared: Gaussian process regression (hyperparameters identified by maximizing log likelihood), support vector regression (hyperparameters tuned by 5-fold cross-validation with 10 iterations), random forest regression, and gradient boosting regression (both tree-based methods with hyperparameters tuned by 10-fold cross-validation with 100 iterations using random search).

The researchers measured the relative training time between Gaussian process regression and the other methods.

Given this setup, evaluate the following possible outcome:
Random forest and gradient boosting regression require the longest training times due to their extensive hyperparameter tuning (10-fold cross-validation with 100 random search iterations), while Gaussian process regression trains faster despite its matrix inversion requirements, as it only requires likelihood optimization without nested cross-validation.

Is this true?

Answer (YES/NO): NO